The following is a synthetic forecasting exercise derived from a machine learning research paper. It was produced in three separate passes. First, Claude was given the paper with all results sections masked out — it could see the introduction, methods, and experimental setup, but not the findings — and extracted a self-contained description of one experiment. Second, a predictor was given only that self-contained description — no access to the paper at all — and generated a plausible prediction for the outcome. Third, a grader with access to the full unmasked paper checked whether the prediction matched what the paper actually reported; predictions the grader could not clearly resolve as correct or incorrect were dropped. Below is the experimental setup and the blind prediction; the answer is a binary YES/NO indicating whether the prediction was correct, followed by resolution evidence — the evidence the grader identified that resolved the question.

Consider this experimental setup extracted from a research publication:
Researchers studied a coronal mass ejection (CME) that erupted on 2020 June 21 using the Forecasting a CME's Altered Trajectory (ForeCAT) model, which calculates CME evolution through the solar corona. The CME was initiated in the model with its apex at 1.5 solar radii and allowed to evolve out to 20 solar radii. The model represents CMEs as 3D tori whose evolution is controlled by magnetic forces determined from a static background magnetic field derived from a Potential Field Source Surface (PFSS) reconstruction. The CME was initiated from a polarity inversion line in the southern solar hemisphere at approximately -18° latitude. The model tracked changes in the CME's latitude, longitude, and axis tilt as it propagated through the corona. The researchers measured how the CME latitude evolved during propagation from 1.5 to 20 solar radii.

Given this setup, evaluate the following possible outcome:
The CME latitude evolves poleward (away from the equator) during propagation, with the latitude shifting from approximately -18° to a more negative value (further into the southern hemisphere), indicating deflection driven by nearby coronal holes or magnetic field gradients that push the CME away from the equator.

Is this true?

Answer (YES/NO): NO